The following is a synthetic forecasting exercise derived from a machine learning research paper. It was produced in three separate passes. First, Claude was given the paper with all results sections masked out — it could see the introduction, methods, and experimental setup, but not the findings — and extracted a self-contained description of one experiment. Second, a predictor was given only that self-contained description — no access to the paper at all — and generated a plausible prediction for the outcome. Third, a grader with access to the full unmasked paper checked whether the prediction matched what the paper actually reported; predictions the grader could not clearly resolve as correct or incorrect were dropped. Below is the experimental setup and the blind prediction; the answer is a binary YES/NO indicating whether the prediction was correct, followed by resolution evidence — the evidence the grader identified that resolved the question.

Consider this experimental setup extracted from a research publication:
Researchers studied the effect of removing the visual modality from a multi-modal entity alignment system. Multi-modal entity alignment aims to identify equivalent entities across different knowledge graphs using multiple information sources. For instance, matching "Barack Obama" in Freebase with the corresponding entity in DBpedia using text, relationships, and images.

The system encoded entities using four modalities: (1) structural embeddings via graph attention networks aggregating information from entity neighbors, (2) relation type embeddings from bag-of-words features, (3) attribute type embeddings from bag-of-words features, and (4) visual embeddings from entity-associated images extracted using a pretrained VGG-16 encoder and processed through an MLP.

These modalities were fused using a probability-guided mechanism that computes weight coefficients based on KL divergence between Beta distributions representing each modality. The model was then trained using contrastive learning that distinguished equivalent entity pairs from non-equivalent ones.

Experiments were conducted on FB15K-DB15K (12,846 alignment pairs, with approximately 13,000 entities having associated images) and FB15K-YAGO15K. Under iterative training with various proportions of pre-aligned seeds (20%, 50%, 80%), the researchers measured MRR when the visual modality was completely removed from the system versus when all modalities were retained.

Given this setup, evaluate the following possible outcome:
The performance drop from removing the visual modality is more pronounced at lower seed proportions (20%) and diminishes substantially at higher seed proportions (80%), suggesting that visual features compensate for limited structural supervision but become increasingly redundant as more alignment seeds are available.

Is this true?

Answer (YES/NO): NO